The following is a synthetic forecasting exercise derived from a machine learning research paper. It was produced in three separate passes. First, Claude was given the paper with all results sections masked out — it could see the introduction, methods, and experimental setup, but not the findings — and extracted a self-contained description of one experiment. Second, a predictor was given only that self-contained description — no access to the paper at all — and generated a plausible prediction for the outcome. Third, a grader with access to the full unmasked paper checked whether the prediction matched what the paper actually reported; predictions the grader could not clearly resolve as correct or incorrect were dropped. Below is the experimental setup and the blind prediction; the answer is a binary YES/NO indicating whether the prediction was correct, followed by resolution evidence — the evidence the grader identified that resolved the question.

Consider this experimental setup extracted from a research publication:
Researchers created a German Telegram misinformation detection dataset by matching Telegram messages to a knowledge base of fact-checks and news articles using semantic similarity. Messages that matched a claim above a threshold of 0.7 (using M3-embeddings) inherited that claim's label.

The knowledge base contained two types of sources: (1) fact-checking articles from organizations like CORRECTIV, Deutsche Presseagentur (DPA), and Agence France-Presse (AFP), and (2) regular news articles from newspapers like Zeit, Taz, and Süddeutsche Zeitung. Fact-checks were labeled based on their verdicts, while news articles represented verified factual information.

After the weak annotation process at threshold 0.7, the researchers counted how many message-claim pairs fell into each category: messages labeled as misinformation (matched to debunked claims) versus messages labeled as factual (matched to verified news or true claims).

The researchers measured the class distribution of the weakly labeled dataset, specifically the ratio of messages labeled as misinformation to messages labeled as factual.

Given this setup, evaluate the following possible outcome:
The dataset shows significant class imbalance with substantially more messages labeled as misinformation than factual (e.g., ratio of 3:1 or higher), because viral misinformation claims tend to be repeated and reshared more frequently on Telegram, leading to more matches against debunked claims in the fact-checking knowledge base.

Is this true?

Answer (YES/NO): YES